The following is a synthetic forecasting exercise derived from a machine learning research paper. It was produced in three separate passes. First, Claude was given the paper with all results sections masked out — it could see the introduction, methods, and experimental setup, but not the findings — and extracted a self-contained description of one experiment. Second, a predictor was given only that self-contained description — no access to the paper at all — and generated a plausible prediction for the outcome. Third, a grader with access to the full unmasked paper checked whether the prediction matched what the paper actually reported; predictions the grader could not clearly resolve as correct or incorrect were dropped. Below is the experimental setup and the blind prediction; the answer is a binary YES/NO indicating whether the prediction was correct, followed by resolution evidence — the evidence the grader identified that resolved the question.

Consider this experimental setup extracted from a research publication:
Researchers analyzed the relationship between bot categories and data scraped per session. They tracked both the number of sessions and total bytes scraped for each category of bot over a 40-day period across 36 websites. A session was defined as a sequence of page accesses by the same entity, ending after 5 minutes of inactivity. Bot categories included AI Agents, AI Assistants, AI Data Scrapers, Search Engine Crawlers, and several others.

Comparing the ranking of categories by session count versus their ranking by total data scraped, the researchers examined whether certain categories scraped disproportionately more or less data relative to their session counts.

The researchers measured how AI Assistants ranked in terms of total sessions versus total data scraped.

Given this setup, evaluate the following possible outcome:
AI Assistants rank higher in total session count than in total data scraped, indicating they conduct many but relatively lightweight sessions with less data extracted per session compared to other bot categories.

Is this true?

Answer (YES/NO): NO